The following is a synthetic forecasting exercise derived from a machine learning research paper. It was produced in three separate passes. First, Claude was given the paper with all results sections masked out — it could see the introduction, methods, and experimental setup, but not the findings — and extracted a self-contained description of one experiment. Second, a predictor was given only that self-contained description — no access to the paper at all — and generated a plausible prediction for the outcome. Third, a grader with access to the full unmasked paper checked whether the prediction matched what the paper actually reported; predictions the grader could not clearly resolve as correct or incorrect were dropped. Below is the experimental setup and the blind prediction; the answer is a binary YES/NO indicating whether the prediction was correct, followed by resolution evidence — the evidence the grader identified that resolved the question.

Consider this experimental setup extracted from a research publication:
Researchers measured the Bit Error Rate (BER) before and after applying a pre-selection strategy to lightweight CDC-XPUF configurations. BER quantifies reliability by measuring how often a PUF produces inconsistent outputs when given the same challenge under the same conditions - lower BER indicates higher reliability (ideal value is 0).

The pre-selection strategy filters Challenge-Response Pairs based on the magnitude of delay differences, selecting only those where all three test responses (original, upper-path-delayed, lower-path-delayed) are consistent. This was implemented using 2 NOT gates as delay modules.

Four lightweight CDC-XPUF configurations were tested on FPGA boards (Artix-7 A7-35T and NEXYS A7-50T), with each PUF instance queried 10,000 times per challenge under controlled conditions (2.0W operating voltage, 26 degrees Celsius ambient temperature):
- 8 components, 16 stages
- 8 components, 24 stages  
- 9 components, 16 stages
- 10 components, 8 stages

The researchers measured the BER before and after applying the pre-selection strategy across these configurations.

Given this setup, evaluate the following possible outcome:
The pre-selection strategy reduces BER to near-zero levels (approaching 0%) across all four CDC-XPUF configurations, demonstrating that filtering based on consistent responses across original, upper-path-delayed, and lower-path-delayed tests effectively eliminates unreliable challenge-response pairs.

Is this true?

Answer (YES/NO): YES